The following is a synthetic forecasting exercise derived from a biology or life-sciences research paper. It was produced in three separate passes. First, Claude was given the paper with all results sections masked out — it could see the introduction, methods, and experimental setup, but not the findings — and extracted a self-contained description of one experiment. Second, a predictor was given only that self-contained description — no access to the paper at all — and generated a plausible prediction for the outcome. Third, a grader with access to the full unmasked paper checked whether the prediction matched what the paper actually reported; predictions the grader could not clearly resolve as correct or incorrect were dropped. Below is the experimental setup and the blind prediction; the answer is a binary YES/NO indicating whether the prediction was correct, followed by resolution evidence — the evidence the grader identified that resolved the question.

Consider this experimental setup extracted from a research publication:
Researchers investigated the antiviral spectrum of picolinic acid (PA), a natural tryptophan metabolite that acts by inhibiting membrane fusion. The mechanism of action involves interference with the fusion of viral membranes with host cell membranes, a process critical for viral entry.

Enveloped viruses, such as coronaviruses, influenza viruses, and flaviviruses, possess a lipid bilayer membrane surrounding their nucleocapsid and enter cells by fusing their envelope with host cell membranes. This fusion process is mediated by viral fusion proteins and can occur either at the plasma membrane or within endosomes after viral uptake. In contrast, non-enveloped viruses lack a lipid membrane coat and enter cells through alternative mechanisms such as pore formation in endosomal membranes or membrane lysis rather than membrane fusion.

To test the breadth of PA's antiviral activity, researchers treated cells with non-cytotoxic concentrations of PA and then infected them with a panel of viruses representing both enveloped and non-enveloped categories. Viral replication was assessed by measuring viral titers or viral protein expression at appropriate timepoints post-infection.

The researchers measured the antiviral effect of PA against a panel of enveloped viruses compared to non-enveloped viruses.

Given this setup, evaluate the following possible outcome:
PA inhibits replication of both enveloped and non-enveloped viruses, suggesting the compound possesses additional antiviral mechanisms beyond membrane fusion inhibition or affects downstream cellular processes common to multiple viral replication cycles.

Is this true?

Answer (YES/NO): NO